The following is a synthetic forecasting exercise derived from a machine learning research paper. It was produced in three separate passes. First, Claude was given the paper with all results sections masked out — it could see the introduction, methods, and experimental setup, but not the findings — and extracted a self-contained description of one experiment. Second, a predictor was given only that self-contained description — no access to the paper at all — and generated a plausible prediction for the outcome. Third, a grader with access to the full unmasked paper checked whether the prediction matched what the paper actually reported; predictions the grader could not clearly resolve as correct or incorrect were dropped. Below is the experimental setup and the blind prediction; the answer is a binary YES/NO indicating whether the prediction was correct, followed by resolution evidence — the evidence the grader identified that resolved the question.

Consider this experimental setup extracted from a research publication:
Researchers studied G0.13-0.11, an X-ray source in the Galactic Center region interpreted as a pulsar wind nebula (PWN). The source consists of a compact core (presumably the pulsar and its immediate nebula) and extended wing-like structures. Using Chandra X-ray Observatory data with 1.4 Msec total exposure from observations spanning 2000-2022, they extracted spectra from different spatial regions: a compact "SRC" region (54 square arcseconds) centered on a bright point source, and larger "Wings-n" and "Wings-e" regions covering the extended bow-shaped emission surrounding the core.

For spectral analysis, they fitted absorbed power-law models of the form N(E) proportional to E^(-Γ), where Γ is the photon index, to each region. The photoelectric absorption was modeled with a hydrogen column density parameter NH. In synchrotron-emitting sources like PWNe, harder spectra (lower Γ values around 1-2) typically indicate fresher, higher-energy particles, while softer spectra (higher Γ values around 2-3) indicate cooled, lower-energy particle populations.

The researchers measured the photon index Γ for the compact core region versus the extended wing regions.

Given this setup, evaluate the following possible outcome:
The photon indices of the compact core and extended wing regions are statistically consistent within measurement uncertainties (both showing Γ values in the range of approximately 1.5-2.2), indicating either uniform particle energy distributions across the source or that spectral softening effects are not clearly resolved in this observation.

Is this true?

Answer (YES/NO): NO